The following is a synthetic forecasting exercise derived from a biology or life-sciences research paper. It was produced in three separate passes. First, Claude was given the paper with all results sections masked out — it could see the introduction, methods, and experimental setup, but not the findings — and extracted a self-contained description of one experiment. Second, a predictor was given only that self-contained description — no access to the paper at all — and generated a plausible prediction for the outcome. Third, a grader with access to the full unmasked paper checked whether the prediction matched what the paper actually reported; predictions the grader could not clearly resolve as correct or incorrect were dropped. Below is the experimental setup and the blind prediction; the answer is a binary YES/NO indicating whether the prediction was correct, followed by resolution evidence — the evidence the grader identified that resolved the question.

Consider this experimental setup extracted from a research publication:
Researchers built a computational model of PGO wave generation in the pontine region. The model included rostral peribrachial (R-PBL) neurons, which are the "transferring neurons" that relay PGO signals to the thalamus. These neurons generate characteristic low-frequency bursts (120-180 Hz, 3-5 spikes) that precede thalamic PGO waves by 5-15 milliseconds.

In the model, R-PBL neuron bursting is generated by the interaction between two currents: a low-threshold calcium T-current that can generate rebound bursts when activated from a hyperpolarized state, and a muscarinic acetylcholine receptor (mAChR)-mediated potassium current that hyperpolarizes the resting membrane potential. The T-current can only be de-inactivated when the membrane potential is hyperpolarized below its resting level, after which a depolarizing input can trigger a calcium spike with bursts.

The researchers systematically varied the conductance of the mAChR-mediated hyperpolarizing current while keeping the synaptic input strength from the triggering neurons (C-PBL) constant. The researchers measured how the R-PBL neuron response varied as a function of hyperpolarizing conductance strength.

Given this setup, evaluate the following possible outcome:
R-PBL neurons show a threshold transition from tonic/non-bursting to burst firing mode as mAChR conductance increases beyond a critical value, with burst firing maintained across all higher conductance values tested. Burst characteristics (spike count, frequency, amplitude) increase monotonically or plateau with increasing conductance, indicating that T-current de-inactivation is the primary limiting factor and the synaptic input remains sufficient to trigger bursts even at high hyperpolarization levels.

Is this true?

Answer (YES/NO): NO